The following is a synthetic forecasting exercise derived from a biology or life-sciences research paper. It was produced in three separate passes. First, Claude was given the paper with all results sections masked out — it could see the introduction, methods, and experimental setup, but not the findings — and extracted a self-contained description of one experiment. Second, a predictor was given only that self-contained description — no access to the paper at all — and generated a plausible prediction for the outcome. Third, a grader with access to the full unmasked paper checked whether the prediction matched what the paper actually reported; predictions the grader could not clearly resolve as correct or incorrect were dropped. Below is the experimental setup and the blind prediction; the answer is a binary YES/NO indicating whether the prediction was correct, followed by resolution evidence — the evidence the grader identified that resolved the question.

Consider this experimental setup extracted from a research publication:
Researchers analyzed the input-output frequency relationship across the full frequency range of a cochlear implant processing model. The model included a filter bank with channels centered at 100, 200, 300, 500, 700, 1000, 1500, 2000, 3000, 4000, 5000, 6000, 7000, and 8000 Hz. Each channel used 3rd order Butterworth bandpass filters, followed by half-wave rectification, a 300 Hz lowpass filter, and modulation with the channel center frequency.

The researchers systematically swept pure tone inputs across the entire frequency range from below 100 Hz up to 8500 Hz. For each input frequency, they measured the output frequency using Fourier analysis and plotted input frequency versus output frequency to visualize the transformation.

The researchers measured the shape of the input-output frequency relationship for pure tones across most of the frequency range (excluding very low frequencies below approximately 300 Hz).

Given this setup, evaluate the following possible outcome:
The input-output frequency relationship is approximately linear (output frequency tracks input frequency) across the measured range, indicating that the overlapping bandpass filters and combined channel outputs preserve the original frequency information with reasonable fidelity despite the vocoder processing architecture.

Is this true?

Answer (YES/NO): NO